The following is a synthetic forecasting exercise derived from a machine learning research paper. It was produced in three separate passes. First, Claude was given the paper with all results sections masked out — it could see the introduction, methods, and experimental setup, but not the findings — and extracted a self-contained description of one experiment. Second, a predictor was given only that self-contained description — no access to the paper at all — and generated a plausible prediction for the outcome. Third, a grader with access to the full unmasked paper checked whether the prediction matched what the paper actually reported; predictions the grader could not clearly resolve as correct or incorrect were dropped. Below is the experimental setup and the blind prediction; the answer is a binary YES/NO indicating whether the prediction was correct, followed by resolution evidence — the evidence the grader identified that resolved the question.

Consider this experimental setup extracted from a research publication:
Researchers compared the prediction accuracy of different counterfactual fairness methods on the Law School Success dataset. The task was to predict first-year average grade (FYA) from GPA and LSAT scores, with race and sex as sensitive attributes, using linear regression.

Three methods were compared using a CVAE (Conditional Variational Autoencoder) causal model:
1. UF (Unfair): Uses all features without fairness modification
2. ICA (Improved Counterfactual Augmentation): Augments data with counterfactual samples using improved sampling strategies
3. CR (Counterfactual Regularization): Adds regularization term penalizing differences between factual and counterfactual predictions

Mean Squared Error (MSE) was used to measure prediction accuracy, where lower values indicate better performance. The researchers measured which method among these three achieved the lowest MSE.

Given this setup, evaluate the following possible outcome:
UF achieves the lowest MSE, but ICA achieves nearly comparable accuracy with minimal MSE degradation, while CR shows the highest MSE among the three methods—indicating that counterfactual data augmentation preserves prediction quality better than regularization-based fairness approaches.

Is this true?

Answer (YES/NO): NO